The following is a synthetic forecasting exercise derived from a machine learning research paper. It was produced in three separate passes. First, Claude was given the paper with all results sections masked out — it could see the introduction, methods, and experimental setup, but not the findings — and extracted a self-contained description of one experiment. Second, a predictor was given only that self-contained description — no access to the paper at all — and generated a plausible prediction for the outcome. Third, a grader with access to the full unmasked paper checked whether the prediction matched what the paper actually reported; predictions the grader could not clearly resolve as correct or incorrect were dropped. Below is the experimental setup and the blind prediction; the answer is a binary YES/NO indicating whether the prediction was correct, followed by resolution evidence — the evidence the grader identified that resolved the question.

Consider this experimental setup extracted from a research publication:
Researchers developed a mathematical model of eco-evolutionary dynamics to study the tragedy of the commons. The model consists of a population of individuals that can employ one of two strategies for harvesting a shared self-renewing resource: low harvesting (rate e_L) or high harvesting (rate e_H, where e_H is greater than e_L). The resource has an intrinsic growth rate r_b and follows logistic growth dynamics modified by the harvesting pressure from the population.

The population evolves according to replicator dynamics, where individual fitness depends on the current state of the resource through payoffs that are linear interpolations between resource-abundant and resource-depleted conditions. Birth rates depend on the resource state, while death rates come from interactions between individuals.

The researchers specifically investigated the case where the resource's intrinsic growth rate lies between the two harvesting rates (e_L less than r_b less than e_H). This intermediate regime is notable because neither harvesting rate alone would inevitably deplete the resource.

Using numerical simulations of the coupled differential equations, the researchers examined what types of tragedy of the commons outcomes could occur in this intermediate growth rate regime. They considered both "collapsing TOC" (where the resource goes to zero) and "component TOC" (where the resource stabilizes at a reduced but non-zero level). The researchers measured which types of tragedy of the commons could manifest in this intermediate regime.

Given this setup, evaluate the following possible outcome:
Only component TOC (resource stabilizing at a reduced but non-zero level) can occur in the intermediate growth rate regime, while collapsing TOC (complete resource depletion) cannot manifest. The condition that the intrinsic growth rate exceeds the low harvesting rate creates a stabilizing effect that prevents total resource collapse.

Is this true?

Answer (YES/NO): NO